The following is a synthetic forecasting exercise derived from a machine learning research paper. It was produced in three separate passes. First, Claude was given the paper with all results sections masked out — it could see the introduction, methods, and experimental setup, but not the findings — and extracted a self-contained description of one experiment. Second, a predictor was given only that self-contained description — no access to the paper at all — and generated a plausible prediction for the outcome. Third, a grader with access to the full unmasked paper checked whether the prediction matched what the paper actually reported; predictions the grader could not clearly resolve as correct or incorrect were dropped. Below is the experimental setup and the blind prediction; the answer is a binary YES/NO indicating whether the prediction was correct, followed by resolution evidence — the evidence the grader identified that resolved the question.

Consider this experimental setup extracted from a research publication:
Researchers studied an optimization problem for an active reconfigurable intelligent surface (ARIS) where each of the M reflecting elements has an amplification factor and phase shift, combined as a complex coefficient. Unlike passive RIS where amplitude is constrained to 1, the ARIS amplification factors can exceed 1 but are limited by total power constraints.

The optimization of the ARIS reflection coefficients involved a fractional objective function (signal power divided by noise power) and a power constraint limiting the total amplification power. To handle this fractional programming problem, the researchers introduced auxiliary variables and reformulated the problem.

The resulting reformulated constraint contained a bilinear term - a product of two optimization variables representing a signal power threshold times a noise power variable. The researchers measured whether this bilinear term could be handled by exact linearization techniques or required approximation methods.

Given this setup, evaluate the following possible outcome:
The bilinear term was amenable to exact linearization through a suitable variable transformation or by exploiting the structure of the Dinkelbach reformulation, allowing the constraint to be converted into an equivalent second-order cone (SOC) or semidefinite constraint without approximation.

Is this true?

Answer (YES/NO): NO